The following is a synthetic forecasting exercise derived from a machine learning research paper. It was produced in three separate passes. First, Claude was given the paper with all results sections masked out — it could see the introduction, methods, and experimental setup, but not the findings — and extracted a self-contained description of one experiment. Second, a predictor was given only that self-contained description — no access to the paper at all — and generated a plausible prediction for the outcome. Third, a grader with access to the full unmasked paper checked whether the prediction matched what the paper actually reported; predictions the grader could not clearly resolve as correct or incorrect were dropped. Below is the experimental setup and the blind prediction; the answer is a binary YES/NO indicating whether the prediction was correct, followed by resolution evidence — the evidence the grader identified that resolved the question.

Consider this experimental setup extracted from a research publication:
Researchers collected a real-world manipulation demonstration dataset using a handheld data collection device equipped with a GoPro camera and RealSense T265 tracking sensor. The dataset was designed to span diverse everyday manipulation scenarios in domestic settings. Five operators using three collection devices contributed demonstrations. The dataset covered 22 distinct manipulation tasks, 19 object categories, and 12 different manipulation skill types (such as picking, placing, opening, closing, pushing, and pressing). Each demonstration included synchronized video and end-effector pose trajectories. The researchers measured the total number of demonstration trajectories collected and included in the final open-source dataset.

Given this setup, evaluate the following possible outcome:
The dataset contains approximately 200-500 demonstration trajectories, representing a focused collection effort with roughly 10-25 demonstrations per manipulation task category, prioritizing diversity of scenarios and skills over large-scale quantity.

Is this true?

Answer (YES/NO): NO